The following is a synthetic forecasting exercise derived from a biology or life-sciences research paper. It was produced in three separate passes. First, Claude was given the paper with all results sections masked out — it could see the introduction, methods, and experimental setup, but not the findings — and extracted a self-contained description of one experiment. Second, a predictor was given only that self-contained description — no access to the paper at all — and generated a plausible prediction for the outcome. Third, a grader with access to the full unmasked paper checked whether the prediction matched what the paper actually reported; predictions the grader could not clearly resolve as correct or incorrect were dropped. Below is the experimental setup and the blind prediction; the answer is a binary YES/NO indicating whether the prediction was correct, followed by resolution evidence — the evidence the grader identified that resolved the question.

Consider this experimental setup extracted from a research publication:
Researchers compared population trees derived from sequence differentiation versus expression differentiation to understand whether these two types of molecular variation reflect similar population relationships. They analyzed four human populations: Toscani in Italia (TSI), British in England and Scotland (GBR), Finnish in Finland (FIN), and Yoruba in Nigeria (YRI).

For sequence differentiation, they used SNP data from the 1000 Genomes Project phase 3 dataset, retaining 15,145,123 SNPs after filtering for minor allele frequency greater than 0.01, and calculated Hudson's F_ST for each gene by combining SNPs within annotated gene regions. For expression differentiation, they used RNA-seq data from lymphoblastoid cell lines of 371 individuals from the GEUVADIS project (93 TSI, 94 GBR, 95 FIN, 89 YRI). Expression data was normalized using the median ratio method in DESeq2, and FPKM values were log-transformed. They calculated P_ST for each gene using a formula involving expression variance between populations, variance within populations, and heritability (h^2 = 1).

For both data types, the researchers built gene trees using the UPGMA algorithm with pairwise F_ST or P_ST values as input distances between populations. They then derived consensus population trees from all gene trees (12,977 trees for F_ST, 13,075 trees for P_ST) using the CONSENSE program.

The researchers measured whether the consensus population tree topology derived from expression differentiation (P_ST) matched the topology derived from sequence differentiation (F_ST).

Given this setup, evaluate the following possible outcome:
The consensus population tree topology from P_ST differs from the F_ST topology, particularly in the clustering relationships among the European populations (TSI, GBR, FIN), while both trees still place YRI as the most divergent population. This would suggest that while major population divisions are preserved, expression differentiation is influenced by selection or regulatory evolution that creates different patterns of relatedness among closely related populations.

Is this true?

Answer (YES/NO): NO